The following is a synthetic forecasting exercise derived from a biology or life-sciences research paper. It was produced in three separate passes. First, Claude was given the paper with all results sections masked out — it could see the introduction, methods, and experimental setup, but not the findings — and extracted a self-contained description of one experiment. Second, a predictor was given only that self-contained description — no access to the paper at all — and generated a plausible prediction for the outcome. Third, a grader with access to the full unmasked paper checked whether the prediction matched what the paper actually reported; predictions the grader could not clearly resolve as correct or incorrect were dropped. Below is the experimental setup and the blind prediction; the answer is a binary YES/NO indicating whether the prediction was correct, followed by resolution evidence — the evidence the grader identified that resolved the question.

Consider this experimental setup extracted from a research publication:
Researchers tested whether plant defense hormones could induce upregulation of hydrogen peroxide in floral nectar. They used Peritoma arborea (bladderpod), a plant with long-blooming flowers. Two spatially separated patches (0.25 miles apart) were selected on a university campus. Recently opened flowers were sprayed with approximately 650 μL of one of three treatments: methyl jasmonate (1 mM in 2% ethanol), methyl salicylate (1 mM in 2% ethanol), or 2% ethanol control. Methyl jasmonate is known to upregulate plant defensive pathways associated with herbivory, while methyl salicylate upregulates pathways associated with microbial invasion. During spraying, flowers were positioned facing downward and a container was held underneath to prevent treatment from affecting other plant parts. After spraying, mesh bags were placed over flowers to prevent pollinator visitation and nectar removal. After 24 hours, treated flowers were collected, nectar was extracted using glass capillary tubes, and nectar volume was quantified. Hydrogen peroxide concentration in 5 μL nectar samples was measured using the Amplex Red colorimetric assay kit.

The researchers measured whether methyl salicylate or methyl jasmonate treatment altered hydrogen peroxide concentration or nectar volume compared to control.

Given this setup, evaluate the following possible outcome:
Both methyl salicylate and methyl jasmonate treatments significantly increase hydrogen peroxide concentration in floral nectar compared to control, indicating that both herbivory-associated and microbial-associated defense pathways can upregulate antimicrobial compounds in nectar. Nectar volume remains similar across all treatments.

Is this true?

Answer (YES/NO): NO